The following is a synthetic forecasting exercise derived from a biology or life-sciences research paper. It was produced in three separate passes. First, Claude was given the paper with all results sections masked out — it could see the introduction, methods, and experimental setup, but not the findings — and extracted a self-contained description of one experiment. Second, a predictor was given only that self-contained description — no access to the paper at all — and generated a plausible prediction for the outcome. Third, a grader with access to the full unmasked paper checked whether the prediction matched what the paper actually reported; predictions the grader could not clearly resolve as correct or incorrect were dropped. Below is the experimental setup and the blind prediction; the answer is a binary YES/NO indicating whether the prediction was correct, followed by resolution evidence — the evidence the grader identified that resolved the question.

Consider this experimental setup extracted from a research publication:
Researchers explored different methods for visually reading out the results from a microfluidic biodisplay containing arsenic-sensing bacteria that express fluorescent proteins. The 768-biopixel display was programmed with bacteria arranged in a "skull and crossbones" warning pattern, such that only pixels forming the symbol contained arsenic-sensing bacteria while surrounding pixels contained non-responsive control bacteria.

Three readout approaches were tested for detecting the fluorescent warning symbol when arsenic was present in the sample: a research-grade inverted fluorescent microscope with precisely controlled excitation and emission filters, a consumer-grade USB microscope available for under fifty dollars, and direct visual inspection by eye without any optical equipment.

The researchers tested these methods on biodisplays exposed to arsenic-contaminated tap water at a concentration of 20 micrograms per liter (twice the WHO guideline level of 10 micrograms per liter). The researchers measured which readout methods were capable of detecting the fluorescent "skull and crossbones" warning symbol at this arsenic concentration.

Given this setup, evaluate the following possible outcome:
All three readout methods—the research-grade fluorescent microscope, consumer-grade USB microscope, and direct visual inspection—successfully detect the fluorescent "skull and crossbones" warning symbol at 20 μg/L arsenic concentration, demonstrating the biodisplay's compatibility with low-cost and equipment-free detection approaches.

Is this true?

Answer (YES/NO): NO